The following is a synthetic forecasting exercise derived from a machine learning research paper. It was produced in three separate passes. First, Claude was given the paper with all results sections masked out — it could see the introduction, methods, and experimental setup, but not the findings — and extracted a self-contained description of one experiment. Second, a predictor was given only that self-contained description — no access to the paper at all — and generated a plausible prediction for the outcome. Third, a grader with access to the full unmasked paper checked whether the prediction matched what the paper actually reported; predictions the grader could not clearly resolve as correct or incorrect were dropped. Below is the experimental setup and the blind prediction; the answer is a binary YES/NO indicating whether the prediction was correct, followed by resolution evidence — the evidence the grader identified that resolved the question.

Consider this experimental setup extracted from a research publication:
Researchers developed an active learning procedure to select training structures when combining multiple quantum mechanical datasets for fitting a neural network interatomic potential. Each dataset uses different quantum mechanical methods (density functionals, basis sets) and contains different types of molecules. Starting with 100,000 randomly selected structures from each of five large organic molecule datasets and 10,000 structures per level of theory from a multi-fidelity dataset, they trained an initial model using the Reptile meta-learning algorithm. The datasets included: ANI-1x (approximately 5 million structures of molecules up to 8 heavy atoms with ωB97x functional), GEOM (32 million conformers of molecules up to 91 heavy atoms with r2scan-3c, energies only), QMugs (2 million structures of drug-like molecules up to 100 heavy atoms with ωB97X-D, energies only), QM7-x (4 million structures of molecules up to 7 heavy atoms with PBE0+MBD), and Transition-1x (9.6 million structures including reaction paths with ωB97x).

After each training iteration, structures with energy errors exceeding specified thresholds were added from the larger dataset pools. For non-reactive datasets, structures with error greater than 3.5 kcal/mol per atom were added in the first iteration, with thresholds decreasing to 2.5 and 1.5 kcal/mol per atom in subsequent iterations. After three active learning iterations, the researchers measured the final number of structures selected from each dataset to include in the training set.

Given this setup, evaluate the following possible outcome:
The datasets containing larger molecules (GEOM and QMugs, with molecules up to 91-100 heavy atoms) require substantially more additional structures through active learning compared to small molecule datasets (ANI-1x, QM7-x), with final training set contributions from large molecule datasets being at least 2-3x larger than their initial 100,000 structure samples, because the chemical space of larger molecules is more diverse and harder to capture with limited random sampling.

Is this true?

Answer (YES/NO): NO